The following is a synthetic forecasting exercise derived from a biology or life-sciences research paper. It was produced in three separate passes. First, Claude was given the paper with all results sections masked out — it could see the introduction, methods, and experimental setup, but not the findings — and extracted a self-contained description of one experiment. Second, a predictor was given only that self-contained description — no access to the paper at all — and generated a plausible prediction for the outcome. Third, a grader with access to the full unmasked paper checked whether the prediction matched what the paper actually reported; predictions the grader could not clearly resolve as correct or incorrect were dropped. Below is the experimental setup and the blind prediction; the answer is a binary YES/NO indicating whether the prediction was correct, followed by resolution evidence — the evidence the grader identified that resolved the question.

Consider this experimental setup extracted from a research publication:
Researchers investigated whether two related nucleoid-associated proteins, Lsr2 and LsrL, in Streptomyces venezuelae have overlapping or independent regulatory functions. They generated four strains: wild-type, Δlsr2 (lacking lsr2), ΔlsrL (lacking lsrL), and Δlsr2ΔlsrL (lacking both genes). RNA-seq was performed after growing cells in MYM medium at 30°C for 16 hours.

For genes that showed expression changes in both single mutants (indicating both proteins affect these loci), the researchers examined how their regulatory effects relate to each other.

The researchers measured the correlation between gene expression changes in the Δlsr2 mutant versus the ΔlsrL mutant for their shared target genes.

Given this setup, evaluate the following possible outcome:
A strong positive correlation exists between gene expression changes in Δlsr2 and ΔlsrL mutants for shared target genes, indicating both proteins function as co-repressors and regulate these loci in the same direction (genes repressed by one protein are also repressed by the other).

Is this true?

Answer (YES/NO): NO